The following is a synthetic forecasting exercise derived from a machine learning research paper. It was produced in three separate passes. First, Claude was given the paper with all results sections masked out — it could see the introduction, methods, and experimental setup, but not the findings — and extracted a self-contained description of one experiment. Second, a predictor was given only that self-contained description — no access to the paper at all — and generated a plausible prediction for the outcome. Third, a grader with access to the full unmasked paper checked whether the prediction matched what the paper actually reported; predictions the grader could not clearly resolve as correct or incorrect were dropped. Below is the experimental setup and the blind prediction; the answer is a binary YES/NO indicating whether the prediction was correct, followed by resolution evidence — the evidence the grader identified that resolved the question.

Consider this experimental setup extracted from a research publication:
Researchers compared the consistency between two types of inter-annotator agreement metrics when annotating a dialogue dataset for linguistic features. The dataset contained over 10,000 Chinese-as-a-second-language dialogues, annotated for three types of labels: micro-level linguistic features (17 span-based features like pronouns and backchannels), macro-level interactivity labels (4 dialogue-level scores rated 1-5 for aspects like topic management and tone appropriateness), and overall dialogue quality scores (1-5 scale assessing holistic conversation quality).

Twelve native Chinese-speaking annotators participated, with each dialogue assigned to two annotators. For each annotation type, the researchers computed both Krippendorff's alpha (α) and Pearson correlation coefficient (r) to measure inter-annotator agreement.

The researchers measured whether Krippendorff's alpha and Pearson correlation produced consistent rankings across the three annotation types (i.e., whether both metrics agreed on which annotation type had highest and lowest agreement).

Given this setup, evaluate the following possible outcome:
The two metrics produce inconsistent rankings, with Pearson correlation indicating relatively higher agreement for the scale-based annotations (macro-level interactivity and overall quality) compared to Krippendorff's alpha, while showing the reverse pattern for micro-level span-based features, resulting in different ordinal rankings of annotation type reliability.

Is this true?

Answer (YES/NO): NO